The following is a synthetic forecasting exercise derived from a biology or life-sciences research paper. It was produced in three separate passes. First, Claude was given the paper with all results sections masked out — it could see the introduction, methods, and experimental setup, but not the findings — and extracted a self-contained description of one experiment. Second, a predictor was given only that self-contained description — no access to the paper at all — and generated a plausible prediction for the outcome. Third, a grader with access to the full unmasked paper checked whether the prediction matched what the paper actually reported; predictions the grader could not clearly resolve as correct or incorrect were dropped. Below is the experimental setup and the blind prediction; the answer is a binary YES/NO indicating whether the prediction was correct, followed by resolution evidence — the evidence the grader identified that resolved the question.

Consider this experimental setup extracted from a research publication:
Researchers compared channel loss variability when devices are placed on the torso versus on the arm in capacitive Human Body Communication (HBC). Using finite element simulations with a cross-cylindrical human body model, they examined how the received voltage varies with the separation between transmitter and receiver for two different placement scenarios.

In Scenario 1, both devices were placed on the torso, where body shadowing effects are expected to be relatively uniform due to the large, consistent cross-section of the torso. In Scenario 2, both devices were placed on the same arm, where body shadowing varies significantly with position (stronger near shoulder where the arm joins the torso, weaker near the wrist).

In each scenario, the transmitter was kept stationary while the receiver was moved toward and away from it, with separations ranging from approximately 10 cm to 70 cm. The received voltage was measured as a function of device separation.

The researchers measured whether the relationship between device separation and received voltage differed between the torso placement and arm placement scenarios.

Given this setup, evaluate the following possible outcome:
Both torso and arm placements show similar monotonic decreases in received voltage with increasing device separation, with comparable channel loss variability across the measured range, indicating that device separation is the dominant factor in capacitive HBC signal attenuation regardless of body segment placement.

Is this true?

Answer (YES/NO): NO